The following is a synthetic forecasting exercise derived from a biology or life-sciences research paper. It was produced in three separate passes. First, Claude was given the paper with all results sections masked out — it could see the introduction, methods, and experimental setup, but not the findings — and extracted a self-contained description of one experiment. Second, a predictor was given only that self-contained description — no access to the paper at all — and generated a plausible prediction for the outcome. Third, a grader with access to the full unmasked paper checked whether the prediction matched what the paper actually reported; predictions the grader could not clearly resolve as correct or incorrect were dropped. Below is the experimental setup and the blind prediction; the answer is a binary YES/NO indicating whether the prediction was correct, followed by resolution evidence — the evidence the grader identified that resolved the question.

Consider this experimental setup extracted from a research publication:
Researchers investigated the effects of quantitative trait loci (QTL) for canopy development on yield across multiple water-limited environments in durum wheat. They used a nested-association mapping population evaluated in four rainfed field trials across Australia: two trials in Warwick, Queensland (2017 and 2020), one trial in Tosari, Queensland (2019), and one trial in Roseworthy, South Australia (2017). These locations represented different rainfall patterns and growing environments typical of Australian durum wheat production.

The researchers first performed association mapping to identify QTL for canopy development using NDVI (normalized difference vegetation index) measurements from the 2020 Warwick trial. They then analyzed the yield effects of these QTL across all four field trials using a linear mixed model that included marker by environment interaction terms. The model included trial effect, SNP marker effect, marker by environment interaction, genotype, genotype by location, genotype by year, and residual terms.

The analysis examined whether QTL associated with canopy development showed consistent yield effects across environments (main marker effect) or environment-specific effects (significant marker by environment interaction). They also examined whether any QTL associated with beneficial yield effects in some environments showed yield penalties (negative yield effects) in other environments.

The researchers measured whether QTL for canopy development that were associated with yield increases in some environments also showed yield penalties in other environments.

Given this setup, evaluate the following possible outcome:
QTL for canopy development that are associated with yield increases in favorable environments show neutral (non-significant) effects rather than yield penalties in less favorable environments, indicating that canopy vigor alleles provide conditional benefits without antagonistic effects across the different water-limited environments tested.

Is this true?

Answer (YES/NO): NO